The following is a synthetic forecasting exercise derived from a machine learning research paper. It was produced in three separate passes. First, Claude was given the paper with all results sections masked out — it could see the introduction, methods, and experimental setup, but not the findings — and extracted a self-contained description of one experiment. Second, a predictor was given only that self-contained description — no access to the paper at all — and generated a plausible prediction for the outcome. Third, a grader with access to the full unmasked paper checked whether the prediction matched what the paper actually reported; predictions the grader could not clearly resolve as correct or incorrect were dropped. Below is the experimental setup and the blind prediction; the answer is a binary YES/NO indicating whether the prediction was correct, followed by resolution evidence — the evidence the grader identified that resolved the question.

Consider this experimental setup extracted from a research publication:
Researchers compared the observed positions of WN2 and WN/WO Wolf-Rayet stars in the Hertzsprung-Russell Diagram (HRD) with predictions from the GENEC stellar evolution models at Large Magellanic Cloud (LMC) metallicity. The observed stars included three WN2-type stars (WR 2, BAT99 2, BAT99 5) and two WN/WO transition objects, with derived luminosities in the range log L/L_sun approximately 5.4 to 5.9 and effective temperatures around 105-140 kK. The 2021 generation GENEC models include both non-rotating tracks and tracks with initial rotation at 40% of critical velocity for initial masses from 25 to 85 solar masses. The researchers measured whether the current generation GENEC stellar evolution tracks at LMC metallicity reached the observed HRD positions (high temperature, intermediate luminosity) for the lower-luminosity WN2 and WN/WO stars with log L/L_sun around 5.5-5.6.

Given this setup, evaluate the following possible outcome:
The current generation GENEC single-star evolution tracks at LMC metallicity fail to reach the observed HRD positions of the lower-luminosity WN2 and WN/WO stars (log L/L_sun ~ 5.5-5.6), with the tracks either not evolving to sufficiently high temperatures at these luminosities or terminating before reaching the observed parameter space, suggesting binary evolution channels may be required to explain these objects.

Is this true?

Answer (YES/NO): NO